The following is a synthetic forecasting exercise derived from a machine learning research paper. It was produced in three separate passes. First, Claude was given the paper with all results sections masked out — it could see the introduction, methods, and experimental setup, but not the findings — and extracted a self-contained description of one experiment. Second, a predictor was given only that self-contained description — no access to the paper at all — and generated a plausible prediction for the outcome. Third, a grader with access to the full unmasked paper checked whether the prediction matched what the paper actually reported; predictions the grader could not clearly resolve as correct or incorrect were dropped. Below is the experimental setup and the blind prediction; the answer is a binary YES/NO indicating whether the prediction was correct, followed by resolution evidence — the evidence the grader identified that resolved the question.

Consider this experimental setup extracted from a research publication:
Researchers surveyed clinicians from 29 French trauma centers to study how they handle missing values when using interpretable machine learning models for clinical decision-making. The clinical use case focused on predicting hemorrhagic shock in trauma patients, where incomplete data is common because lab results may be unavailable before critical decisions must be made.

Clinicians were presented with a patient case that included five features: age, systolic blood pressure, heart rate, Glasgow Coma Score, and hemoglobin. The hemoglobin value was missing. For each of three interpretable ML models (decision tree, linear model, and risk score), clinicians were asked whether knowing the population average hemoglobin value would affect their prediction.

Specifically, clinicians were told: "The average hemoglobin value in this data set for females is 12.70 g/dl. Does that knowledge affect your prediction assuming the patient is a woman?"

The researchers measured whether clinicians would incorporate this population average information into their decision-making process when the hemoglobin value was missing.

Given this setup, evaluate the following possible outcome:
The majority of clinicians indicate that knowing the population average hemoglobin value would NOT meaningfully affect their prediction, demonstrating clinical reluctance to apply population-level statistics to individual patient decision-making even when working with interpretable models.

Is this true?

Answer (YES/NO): YES